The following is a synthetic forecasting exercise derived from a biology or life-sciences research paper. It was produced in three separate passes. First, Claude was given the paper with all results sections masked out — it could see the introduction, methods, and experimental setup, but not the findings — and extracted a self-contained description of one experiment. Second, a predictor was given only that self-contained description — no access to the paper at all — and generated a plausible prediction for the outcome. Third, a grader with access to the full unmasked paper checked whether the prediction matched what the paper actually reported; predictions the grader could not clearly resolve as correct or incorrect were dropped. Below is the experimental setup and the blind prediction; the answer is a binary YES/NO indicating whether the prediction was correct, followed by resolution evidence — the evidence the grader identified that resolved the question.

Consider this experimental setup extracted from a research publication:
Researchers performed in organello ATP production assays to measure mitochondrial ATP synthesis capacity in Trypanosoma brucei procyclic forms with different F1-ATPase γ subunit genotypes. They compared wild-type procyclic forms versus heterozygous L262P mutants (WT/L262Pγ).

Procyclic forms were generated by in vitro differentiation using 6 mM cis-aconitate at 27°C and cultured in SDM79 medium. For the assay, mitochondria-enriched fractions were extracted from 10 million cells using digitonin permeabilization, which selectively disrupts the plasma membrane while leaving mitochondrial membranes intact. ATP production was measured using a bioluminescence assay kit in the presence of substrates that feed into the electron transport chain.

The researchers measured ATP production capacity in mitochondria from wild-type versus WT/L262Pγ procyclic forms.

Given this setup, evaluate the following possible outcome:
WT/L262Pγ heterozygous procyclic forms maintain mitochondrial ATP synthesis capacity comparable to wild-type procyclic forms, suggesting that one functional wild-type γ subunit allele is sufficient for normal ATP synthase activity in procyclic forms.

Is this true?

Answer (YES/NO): NO